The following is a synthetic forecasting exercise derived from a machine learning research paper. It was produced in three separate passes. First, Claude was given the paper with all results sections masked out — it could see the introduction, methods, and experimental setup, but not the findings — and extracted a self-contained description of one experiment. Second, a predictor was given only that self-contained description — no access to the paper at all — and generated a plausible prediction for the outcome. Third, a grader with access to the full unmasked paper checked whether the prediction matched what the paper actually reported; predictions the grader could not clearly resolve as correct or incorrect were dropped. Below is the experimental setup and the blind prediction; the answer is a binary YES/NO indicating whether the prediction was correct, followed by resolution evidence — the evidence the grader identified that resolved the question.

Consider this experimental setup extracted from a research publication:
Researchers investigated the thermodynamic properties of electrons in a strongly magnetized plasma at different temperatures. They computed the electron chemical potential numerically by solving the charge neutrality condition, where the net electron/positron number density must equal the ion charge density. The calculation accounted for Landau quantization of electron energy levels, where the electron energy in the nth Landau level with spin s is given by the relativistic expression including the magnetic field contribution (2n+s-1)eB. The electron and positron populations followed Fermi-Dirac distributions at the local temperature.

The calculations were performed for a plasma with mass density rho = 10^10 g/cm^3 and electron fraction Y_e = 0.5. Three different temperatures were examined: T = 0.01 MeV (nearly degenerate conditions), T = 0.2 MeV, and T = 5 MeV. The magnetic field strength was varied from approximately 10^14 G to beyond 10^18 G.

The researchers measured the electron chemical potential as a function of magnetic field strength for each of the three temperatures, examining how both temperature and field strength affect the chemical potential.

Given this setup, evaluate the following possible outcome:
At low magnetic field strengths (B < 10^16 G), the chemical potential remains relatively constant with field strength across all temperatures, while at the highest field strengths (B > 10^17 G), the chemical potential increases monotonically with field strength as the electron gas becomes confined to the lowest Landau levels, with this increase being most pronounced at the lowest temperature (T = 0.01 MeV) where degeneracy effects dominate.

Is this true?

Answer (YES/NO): NO